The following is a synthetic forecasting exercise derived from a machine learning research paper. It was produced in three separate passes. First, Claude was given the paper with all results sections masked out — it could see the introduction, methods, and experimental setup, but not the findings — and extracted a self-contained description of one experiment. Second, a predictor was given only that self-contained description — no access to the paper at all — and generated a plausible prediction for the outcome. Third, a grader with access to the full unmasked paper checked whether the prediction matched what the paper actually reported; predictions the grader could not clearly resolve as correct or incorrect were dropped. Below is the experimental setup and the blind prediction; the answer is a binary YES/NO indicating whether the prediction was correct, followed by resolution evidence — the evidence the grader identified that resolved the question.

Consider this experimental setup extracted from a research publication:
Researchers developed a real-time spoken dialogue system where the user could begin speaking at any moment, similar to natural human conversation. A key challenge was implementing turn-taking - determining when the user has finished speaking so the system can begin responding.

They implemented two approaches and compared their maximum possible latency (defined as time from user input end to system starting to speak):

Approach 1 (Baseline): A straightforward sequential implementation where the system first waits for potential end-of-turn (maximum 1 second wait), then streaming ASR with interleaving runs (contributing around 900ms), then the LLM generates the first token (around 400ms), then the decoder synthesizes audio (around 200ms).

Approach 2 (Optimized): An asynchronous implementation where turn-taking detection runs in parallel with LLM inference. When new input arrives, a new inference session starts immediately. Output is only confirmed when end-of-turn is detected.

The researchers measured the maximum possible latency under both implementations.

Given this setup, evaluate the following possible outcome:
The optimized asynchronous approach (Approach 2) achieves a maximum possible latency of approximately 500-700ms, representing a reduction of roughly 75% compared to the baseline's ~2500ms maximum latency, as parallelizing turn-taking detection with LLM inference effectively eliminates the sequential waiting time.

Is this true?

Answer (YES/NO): NO